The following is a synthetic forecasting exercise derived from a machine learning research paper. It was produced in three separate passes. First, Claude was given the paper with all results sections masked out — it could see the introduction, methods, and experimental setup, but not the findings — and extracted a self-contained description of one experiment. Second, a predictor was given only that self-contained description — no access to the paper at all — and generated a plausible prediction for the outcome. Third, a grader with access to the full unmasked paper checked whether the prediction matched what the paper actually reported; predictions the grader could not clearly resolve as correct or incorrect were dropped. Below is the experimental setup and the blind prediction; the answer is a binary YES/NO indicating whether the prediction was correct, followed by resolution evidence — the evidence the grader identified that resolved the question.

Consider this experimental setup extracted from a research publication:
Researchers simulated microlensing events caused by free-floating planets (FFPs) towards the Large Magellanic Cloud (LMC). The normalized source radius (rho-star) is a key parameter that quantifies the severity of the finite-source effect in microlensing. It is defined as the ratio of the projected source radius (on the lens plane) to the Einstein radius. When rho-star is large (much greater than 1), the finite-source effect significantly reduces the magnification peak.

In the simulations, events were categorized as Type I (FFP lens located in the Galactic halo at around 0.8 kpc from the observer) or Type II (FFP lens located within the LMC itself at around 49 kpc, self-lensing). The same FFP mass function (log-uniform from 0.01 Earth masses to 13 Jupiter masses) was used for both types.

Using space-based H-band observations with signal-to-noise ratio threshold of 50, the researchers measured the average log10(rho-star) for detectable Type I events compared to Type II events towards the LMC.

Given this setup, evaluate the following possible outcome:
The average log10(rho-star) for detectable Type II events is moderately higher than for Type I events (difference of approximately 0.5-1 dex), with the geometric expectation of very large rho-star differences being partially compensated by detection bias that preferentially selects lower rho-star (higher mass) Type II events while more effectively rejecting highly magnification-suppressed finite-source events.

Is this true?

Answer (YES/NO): NO